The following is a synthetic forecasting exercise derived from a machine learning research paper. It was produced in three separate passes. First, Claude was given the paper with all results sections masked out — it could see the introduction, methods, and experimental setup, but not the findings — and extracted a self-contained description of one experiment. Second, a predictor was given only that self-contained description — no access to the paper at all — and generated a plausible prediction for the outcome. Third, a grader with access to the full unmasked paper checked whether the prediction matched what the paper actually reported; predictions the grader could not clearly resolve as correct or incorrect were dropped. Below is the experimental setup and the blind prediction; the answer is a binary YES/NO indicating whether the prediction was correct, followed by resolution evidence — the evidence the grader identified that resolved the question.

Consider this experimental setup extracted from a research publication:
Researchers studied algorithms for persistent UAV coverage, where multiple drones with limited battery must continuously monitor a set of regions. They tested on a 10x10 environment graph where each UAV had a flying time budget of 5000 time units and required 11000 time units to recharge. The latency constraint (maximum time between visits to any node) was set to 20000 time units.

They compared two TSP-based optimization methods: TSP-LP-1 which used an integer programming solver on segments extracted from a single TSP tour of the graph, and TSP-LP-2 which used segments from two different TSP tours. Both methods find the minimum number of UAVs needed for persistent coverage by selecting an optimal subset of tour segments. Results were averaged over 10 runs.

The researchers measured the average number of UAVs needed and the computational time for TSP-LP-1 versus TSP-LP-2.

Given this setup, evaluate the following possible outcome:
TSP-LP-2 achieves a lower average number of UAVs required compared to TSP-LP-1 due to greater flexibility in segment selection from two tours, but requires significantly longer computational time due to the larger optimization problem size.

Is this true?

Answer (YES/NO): NO